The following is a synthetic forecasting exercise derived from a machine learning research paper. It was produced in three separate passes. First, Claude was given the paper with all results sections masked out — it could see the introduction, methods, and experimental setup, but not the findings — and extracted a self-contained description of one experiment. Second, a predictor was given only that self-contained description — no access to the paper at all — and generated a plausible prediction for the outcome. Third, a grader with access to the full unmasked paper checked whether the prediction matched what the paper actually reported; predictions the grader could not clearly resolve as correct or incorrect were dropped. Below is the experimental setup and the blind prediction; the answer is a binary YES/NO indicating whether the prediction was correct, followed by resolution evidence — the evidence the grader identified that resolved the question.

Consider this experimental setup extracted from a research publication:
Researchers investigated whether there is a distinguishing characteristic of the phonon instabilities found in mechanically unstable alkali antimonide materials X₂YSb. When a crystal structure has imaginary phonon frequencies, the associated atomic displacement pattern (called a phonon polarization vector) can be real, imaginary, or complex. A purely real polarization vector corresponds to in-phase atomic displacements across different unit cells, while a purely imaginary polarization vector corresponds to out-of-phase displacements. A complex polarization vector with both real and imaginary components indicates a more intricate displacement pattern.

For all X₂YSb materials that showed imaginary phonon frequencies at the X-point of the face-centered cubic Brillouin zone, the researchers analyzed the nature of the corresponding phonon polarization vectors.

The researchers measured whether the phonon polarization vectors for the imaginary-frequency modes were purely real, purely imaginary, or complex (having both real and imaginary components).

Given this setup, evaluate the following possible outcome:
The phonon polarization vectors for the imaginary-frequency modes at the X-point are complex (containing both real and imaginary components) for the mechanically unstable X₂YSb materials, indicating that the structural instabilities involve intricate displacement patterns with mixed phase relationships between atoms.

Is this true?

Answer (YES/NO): YES